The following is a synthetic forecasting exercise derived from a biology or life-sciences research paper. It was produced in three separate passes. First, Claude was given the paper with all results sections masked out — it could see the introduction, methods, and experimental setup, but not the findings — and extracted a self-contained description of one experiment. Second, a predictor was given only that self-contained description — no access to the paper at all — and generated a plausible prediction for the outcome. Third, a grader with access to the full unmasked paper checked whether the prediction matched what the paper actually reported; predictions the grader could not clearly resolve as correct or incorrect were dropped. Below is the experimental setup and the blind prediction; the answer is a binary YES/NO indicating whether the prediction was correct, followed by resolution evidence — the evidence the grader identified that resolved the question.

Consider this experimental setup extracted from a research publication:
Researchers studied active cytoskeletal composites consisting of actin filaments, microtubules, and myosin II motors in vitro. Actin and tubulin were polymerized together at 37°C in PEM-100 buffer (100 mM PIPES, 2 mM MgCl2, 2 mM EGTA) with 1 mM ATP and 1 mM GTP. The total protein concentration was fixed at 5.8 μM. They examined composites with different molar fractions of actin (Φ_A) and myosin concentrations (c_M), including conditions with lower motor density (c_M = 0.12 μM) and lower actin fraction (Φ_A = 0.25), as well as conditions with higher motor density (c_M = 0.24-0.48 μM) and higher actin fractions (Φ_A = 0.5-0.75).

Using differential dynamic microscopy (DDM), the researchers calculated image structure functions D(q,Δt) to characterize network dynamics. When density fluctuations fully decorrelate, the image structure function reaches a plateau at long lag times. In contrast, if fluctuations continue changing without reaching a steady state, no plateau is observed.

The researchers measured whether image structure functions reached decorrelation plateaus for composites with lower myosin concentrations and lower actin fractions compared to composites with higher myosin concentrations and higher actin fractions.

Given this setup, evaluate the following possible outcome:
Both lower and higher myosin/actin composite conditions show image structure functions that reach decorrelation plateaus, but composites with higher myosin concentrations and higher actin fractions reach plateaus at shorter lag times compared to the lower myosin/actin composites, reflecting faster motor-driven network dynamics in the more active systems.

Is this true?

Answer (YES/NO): NO